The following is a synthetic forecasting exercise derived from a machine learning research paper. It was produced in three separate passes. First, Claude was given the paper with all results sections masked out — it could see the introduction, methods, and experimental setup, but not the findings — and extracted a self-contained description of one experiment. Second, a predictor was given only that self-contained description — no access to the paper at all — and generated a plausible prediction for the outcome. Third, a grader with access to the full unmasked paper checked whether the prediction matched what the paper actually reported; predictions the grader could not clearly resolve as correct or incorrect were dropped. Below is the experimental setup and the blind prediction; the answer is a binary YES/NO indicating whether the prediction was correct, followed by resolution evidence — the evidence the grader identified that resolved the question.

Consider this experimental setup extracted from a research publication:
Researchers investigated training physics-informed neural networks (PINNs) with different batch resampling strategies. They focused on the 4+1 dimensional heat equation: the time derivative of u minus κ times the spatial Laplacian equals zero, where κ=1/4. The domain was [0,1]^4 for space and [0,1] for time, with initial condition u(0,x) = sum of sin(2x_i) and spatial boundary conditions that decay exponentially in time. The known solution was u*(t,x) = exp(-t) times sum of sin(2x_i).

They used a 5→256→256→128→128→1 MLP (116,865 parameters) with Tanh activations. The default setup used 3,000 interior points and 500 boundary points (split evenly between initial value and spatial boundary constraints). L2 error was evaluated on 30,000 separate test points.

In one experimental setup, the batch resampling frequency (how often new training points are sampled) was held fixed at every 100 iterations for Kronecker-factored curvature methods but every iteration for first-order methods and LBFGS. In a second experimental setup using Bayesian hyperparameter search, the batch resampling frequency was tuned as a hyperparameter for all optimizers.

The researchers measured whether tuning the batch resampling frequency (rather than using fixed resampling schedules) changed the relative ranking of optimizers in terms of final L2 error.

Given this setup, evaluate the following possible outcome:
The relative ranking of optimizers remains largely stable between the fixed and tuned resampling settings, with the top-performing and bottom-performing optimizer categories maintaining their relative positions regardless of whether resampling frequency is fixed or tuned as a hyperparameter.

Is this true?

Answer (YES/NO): YES